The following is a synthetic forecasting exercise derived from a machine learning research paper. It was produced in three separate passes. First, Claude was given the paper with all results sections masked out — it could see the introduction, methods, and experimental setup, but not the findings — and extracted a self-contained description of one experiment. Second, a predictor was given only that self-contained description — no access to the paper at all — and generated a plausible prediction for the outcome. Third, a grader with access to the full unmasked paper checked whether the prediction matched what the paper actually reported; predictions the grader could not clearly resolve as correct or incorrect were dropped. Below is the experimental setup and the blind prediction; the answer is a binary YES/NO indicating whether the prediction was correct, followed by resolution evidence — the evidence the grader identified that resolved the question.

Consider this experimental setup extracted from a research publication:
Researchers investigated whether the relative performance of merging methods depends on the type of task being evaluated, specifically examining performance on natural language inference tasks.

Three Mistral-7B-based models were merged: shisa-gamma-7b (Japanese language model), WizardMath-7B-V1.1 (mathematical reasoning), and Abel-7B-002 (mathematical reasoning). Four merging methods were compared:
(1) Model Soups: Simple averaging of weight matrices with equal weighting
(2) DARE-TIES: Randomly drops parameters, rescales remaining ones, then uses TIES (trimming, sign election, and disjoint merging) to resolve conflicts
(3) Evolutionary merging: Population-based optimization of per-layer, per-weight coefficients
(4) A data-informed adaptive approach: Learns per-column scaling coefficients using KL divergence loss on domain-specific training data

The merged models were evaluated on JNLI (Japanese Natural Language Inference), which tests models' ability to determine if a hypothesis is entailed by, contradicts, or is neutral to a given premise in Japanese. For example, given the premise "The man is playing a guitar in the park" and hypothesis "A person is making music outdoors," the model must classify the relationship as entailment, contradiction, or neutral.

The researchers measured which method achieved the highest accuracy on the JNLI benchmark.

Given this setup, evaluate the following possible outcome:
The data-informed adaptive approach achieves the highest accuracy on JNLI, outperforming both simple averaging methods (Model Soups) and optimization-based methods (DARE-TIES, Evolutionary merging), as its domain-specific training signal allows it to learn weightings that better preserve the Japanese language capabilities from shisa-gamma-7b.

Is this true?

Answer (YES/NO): NO